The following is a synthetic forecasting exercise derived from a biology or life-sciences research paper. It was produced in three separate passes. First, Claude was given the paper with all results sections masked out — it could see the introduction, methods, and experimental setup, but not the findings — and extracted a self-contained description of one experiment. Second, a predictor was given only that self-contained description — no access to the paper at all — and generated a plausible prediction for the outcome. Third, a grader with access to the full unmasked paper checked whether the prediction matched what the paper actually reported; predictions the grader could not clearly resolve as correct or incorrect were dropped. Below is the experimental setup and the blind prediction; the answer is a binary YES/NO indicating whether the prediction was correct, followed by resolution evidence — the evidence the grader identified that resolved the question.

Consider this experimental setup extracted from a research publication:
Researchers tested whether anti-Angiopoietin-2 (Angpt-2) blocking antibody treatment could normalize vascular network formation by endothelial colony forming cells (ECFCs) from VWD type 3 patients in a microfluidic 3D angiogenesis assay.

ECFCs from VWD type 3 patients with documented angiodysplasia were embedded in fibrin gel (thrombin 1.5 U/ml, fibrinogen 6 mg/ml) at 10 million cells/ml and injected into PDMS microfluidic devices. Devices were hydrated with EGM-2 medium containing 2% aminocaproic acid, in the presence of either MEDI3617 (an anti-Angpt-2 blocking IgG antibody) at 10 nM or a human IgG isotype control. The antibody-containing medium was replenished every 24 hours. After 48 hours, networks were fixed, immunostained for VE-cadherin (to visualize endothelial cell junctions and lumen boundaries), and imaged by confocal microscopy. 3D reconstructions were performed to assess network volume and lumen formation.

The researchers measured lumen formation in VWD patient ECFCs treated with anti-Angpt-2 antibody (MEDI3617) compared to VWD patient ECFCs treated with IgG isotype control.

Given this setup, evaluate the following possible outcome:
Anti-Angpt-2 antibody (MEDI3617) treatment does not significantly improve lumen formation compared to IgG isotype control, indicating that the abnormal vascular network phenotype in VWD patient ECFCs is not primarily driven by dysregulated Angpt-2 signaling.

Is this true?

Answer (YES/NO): NO